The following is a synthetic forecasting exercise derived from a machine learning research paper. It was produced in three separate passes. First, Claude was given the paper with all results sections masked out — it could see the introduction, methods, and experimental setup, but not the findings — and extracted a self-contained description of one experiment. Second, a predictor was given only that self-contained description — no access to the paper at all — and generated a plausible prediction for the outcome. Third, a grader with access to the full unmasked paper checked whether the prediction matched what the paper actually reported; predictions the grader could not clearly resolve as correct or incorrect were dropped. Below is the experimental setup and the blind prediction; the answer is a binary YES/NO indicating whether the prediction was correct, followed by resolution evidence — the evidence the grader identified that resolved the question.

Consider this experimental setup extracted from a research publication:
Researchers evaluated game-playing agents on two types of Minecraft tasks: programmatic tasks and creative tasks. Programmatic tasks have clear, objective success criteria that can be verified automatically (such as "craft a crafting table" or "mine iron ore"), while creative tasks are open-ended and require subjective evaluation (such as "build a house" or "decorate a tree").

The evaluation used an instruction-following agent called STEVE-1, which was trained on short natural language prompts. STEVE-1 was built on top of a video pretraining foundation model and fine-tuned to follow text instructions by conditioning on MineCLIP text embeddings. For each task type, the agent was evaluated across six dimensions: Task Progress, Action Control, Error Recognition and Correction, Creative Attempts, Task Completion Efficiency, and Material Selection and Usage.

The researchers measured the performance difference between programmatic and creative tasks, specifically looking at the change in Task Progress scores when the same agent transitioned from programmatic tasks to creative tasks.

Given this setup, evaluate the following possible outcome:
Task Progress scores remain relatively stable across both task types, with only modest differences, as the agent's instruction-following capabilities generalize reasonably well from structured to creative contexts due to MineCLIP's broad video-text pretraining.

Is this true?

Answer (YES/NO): NO